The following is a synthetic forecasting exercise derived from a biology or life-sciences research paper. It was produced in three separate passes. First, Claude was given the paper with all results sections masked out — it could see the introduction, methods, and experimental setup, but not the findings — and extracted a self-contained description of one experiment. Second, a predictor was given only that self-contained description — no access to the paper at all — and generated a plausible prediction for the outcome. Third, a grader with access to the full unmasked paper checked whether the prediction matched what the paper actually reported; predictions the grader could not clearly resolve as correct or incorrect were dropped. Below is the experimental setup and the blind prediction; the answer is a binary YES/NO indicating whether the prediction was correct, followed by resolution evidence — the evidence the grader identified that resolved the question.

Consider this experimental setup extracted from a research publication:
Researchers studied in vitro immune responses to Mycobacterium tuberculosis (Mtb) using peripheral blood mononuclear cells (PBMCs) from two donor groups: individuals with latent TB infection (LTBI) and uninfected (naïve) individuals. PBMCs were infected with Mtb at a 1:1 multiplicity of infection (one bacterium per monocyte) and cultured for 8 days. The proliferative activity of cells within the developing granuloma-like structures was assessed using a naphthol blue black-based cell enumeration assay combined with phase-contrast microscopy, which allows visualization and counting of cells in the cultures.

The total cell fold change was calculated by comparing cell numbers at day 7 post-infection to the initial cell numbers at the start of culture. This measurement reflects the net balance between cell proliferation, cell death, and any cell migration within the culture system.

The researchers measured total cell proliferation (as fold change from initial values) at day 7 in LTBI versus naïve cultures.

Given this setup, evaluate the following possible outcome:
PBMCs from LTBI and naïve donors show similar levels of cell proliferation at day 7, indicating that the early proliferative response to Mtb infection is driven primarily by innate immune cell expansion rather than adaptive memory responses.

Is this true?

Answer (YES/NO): NO